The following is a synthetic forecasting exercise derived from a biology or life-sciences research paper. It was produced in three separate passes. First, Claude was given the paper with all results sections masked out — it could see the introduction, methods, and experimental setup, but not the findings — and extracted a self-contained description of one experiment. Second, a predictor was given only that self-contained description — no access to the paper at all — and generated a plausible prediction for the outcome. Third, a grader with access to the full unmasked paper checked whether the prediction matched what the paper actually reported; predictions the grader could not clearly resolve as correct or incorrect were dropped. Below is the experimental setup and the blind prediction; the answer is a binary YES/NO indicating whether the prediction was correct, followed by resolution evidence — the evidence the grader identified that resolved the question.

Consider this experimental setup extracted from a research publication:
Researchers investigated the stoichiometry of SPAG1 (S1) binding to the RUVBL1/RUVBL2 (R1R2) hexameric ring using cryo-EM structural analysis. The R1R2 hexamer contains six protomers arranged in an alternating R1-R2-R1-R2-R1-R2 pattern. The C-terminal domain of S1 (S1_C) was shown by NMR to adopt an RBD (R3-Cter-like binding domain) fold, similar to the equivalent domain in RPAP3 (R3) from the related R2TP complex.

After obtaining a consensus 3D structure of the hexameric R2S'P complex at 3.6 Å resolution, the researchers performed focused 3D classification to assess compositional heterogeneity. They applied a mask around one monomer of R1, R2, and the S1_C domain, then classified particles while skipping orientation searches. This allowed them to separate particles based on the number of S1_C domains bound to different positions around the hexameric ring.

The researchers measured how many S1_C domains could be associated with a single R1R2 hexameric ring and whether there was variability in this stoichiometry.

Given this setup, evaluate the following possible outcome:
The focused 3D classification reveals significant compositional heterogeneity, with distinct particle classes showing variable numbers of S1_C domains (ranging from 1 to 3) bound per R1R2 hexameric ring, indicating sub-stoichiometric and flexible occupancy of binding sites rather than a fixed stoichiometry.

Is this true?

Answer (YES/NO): YES